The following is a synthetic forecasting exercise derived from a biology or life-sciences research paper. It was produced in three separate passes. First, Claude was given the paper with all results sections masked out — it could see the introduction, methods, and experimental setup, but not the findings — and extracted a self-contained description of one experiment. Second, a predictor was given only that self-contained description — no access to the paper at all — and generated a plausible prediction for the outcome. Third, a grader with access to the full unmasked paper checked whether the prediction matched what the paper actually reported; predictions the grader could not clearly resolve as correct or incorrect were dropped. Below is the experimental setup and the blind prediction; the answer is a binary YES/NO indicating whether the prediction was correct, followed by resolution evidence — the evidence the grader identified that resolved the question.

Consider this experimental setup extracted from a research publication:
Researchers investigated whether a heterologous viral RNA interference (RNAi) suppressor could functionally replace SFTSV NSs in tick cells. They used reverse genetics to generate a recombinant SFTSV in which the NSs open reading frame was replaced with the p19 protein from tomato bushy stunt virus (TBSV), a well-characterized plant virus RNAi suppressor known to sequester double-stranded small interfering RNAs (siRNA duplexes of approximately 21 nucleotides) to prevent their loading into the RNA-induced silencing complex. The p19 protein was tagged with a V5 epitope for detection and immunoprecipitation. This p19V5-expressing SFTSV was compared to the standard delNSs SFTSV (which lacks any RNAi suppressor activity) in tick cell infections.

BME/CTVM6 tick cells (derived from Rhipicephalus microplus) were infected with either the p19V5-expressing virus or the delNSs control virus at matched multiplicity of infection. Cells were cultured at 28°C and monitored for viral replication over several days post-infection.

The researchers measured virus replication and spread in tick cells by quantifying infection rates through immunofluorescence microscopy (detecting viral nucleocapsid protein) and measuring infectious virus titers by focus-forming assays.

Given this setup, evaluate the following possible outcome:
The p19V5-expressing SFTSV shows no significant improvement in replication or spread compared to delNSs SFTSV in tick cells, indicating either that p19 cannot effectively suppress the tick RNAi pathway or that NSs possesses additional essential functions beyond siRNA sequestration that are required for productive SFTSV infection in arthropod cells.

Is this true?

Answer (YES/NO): NO